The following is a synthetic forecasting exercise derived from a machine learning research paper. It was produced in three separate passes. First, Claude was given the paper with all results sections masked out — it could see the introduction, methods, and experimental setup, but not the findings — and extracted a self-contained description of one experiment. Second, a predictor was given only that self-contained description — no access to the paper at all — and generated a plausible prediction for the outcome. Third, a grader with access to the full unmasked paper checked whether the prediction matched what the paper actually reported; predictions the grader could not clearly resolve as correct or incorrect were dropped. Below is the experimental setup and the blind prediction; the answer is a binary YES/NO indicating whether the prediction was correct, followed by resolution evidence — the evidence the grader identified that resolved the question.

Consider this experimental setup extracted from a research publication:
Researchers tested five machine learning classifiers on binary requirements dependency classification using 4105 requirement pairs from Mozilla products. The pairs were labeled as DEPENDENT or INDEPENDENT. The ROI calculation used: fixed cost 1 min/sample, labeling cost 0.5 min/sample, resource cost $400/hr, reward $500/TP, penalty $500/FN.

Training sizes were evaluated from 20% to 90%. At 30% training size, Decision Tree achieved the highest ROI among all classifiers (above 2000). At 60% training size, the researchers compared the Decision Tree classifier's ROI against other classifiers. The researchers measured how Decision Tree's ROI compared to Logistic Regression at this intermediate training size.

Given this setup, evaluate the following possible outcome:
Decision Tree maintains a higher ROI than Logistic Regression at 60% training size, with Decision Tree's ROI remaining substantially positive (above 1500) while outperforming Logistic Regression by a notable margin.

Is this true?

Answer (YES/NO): NO